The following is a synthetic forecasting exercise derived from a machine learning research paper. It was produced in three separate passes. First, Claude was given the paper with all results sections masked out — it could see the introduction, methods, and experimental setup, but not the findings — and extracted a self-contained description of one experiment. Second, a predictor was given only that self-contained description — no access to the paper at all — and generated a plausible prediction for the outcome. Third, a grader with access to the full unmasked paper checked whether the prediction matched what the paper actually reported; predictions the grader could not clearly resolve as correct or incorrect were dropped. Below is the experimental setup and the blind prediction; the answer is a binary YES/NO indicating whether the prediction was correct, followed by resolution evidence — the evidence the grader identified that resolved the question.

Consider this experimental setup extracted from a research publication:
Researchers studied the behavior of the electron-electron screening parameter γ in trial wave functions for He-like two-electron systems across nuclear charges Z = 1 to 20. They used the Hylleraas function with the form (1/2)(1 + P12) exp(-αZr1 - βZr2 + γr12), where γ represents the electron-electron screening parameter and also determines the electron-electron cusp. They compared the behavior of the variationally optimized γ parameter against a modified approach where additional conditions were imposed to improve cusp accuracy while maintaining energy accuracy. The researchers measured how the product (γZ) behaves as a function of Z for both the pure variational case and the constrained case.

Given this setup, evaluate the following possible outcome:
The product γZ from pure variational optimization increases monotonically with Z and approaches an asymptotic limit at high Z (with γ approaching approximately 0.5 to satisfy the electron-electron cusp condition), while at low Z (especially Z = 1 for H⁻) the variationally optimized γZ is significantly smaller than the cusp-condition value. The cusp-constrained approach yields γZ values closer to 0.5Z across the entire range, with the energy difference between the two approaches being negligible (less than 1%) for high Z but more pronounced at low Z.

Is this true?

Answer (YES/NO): NO